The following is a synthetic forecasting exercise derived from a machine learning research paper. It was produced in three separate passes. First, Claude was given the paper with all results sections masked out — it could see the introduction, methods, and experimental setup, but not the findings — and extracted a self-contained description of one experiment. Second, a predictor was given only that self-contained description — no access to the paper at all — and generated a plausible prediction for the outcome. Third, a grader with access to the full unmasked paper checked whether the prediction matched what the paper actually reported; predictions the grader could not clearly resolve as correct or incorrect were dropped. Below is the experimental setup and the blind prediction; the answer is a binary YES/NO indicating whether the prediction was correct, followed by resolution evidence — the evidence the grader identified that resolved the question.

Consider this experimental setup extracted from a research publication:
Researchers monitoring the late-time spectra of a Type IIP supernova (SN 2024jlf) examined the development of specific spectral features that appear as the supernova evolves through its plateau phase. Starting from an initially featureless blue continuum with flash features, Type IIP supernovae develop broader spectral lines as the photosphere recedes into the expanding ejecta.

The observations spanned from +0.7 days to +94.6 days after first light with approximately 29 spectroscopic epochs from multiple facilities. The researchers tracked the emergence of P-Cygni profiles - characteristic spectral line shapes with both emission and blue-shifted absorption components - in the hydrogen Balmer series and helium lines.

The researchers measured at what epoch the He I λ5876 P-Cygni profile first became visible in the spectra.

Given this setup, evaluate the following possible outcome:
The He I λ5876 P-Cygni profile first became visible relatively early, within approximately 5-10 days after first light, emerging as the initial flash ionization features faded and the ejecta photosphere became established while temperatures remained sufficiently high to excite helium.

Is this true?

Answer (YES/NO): YES